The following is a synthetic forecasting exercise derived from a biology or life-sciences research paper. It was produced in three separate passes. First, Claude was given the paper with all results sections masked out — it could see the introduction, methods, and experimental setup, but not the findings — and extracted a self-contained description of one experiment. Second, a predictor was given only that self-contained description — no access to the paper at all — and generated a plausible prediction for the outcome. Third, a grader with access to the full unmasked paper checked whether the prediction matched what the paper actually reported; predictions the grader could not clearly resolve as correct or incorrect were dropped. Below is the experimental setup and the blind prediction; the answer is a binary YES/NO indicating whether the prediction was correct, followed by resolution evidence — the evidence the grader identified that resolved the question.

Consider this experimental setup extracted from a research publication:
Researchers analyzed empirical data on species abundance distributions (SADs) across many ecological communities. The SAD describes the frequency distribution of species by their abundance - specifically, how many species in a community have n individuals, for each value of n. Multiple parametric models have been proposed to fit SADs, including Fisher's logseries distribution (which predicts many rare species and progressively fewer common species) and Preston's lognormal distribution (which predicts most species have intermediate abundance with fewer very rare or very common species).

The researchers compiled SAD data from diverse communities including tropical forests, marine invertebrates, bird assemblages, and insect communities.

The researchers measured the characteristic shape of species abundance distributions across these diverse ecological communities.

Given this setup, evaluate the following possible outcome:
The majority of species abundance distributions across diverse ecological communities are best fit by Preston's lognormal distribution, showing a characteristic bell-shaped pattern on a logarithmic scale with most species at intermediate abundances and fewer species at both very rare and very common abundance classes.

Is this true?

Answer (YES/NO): NO